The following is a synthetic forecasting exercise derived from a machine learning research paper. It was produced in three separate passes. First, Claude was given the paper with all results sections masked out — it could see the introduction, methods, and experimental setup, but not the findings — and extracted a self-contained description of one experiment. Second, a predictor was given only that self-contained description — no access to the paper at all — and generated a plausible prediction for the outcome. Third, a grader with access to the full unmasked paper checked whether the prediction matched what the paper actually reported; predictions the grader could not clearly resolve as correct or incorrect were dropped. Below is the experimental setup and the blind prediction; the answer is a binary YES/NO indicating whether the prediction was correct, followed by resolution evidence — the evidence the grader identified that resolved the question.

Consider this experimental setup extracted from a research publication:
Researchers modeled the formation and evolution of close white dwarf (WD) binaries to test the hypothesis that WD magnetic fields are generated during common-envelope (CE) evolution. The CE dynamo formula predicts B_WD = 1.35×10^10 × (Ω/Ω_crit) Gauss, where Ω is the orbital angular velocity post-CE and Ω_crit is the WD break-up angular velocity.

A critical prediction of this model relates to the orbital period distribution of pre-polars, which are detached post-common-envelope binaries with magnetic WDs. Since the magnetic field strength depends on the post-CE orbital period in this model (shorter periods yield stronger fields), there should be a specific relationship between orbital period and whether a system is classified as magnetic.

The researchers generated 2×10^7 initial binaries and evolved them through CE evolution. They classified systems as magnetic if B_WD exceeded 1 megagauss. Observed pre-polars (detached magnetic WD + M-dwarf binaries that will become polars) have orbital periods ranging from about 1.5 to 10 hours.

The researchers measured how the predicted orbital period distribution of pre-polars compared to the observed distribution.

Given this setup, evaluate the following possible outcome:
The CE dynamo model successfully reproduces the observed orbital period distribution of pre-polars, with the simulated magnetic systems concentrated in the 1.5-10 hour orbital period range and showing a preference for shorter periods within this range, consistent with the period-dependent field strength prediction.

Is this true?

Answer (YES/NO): NO